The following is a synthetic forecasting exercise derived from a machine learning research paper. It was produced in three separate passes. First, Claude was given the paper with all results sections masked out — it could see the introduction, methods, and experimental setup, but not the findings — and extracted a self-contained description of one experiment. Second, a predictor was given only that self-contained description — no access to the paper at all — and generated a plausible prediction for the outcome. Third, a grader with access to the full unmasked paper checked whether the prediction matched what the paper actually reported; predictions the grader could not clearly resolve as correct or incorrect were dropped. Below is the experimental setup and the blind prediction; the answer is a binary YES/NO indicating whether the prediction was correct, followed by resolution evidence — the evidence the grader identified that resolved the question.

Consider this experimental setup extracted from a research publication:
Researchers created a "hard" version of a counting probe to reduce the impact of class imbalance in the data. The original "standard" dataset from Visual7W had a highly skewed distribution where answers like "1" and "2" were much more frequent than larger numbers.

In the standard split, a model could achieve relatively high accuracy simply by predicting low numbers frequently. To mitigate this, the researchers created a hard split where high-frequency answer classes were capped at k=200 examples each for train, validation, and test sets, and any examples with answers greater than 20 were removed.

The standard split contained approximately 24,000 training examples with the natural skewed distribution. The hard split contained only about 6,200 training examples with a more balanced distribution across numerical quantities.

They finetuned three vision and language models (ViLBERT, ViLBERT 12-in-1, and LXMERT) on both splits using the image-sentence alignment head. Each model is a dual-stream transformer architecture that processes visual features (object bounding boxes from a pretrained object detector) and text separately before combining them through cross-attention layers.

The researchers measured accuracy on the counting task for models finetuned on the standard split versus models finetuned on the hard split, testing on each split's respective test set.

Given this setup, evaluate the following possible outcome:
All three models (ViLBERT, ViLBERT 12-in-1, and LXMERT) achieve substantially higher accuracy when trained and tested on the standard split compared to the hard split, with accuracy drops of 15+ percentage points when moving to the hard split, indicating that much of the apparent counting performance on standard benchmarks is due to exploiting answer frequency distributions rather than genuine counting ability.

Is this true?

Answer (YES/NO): NO